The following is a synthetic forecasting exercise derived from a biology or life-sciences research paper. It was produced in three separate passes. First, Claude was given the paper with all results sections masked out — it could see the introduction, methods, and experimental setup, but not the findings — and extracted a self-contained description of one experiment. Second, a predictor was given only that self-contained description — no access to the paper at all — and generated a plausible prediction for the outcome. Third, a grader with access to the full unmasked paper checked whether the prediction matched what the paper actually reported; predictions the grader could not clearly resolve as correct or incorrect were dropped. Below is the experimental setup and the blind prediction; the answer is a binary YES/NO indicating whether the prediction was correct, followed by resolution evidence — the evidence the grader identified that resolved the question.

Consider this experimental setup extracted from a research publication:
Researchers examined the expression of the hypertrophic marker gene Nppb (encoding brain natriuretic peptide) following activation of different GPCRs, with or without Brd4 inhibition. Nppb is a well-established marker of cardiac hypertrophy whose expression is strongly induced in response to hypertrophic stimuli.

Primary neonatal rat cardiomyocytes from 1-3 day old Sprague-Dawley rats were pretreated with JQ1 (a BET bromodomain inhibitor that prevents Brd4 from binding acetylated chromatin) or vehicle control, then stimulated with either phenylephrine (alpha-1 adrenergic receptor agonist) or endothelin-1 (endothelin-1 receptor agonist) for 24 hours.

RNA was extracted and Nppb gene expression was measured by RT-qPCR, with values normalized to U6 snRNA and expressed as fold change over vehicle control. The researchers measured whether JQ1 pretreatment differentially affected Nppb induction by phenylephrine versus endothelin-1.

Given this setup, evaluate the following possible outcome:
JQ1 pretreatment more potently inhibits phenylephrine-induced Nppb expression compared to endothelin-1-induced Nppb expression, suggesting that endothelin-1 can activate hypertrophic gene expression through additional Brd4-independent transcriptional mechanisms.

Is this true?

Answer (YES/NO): YES